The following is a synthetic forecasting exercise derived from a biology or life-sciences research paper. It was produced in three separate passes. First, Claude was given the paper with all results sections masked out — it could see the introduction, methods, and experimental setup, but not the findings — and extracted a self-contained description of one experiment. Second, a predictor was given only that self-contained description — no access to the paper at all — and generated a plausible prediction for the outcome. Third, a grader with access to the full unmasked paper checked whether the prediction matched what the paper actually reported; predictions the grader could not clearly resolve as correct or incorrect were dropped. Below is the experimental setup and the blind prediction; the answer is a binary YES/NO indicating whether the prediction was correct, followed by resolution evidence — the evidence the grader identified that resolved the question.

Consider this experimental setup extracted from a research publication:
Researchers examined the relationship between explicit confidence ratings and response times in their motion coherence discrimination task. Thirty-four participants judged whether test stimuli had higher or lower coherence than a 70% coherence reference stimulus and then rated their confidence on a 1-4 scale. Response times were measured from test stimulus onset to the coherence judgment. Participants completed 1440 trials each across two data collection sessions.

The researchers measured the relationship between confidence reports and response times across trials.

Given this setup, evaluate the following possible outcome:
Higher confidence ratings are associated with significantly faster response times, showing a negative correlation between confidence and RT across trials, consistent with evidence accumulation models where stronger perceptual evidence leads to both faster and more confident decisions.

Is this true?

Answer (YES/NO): YES